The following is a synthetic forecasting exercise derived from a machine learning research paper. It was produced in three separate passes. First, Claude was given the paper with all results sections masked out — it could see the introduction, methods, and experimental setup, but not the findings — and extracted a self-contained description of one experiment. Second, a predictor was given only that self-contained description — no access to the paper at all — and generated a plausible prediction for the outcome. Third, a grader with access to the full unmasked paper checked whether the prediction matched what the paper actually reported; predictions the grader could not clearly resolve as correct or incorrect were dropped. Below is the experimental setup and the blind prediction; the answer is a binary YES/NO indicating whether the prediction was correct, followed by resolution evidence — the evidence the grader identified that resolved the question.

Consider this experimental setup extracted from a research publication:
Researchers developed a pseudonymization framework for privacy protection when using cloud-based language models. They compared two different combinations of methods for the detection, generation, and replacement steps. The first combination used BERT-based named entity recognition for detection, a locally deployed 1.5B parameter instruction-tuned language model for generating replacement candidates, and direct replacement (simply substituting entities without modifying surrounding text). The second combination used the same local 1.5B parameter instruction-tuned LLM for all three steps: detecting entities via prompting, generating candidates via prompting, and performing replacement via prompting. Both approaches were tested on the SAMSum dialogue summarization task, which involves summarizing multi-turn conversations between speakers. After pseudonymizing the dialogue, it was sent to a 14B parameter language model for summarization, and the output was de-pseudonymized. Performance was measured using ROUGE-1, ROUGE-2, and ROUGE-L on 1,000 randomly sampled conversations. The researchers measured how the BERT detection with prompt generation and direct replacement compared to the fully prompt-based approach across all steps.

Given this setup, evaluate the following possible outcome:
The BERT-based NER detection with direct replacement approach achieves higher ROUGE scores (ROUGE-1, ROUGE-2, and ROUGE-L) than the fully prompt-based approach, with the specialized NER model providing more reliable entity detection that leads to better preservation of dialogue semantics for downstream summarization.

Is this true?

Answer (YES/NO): YES